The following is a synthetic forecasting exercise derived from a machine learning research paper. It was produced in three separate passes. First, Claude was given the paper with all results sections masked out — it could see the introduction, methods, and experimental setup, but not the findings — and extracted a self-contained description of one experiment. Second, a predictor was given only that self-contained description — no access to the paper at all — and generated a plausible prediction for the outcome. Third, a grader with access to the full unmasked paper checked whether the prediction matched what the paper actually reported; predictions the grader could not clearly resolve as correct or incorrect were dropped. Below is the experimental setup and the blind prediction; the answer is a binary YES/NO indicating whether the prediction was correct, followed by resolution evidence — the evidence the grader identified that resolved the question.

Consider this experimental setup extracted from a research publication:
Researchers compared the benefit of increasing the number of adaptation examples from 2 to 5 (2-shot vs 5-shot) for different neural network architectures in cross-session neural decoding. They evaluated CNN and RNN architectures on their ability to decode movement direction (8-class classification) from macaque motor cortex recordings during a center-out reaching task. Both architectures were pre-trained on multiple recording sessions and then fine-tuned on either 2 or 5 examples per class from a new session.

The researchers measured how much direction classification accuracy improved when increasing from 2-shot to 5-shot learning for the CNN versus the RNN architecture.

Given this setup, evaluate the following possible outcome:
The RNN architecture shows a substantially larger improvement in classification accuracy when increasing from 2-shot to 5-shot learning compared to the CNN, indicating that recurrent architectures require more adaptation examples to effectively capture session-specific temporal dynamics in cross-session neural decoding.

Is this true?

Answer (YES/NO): NO